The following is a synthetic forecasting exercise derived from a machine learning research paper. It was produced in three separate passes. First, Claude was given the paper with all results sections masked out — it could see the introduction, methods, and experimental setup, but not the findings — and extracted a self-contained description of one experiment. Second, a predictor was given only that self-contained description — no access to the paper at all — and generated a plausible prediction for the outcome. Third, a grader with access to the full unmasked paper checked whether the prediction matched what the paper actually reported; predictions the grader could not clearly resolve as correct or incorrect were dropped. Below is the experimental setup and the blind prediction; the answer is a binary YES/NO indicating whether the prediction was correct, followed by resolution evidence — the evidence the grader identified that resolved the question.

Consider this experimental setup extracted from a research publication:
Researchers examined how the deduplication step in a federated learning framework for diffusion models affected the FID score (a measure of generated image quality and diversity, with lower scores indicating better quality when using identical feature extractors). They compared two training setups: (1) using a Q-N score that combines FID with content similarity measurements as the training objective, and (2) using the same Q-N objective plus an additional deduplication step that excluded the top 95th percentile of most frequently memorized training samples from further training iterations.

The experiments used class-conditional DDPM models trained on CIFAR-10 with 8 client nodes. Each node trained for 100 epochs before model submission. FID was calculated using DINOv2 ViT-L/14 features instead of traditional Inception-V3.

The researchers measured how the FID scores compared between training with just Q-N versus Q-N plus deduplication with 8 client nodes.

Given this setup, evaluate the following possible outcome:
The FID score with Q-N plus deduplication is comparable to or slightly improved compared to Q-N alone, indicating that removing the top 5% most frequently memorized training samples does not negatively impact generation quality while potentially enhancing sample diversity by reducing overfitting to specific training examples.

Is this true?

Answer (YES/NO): NO